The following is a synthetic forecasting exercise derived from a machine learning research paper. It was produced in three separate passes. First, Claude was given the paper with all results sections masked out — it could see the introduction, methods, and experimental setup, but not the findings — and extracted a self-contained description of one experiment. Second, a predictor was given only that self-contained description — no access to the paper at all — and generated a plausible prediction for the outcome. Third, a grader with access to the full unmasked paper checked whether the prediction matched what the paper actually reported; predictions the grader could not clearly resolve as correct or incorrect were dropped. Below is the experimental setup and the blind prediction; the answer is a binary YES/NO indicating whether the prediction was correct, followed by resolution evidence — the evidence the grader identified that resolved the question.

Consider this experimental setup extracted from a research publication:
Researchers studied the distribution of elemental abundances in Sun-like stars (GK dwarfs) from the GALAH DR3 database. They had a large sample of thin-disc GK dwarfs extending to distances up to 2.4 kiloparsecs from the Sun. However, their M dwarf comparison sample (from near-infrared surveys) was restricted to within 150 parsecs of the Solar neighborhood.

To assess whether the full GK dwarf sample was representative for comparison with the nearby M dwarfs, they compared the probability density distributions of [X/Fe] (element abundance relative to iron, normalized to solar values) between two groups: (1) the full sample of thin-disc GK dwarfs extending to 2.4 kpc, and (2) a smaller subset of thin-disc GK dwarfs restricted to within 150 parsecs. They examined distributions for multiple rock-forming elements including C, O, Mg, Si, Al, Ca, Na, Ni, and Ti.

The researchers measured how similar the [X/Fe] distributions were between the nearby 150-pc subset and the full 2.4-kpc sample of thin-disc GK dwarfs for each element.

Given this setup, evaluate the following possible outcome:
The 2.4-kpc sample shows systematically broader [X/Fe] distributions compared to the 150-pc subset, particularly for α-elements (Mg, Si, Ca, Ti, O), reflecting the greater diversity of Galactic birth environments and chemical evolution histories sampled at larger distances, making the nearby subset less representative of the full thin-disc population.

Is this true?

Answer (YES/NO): NO